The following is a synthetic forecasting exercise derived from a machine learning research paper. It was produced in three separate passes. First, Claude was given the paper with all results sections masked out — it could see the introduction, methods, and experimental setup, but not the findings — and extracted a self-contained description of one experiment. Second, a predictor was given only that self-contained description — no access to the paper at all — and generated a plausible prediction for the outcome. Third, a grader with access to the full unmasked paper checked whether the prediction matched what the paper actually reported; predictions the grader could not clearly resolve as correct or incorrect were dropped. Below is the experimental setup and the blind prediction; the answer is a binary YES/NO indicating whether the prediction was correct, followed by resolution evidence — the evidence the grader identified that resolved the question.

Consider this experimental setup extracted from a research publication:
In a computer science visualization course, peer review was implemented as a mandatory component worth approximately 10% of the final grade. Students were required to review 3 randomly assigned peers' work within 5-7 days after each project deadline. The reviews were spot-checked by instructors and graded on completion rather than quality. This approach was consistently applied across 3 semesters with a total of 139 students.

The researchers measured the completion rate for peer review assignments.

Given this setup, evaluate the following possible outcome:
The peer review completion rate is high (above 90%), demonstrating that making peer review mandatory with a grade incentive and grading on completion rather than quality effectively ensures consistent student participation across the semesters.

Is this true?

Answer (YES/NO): YES